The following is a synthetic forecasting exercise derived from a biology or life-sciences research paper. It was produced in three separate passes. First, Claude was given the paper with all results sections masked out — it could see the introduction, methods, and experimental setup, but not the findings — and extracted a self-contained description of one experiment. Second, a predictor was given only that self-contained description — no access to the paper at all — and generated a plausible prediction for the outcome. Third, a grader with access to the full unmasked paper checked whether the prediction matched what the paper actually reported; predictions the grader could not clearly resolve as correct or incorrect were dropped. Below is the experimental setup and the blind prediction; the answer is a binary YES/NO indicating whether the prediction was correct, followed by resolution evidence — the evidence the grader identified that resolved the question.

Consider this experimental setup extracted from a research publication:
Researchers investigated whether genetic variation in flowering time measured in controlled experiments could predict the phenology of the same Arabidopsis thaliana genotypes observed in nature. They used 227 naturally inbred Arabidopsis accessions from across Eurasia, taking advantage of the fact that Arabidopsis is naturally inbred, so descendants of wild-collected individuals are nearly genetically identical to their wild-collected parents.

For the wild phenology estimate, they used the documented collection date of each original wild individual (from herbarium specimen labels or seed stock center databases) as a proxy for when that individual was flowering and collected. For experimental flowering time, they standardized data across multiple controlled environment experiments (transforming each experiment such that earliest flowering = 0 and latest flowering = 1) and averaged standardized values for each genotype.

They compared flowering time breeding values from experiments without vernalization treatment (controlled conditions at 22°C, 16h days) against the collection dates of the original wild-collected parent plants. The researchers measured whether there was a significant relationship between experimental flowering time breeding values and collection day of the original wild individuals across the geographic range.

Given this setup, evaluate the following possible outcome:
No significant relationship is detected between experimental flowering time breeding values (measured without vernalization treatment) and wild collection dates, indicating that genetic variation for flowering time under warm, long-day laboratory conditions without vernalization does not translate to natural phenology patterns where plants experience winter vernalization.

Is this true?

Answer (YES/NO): NO